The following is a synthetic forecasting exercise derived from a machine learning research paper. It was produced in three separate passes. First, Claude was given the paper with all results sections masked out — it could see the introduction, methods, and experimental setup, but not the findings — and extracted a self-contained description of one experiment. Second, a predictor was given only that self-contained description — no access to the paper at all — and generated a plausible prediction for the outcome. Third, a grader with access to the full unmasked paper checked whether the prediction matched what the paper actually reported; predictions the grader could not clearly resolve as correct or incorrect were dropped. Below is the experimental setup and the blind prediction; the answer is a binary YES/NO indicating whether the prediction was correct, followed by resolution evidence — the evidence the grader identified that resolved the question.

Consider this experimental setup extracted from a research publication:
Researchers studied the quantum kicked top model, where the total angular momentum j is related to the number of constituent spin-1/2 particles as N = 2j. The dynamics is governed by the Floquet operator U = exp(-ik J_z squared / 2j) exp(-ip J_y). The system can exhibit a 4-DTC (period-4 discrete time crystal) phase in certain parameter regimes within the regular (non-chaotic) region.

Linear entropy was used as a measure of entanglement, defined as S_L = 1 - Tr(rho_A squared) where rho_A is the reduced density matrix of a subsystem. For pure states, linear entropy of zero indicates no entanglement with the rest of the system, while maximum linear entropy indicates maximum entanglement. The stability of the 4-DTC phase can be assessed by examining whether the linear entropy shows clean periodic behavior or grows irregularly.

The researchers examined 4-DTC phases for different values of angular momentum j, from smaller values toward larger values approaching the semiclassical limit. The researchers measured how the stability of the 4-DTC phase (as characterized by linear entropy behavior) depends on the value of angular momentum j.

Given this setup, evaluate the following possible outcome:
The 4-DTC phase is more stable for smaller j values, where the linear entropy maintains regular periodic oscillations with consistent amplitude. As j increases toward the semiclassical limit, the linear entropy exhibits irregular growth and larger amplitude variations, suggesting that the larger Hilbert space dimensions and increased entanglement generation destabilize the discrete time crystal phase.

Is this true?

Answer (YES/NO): NO